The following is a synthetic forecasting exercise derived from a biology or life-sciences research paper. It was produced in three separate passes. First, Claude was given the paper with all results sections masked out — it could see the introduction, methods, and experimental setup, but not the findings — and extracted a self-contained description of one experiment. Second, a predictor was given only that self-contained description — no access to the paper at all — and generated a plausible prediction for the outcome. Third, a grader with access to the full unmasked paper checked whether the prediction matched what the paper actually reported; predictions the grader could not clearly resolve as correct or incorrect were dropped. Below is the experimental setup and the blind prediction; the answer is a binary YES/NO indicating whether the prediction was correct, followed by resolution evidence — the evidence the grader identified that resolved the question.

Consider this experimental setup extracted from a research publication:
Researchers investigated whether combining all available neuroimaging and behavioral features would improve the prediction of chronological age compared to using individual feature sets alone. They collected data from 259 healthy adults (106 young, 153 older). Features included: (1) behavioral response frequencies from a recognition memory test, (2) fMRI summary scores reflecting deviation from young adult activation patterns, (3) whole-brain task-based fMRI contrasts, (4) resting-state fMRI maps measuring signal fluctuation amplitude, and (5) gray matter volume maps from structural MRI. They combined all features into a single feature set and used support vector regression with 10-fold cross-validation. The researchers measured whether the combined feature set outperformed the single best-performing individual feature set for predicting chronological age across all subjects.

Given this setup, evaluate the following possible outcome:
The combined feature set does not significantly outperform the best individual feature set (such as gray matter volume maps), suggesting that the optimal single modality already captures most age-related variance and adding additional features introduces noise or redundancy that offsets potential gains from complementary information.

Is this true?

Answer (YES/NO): YES